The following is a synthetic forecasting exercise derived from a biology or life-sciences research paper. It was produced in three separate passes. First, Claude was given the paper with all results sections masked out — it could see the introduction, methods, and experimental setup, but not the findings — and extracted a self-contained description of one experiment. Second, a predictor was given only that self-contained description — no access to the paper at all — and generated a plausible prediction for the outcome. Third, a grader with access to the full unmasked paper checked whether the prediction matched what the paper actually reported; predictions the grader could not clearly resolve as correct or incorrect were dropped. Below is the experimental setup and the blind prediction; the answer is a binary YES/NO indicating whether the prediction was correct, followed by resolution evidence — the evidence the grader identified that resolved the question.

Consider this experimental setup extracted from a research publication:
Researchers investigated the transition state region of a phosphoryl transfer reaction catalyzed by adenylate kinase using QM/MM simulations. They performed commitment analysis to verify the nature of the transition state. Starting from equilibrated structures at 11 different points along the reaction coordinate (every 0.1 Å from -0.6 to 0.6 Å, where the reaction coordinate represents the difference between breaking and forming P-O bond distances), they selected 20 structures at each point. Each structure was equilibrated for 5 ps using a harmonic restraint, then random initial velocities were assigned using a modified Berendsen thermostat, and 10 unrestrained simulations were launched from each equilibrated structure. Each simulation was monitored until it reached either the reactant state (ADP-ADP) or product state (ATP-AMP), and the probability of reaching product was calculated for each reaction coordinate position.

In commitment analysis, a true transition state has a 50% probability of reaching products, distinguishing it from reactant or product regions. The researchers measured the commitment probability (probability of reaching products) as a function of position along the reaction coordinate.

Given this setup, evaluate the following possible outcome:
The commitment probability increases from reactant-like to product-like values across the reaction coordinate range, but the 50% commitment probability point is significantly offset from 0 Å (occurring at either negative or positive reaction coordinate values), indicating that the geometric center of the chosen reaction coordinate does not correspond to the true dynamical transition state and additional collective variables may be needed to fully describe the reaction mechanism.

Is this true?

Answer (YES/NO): NO